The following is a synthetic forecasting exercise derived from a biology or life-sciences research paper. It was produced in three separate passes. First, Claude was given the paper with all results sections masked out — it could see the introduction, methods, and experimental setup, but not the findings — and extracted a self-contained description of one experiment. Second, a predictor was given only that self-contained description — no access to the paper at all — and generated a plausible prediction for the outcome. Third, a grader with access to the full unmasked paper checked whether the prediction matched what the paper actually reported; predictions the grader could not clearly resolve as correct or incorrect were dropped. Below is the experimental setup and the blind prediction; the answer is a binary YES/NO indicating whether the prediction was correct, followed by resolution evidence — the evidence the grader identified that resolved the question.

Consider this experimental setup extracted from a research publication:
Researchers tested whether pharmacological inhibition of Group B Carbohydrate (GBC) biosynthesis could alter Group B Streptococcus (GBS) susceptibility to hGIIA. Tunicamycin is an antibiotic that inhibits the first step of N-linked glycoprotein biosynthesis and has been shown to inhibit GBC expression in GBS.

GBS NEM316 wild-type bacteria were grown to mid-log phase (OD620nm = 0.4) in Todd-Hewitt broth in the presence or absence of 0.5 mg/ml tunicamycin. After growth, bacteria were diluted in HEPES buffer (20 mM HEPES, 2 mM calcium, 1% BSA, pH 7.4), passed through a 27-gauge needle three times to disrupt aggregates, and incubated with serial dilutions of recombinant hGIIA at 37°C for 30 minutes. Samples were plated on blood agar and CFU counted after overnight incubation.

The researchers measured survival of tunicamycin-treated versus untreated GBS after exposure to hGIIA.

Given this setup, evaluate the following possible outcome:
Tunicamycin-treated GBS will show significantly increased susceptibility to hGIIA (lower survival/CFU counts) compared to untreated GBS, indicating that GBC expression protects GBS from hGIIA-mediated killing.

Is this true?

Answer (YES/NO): NO